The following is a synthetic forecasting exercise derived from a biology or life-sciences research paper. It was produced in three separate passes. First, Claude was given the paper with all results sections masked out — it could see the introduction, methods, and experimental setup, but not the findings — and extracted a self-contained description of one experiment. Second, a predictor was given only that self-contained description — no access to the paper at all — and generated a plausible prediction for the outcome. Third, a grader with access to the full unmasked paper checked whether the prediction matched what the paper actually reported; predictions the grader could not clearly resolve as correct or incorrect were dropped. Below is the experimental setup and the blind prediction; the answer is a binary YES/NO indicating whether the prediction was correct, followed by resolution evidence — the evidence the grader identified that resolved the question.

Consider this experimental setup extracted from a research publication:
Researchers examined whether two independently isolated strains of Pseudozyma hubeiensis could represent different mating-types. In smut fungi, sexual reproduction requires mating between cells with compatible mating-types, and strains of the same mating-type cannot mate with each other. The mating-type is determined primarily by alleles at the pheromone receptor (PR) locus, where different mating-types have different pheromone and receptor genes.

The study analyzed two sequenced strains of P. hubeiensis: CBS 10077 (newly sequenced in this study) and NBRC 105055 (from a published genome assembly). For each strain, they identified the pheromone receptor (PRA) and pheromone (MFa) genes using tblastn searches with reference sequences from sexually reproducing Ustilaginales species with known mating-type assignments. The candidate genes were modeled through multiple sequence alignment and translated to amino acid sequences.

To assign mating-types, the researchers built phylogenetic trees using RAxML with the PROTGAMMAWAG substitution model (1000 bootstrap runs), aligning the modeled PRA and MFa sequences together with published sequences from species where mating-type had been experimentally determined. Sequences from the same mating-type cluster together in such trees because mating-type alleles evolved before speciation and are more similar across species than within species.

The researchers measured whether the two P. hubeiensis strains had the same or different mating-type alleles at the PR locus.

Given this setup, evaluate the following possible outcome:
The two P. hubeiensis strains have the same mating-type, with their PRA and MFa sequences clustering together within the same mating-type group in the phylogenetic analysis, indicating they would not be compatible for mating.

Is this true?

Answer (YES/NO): NO